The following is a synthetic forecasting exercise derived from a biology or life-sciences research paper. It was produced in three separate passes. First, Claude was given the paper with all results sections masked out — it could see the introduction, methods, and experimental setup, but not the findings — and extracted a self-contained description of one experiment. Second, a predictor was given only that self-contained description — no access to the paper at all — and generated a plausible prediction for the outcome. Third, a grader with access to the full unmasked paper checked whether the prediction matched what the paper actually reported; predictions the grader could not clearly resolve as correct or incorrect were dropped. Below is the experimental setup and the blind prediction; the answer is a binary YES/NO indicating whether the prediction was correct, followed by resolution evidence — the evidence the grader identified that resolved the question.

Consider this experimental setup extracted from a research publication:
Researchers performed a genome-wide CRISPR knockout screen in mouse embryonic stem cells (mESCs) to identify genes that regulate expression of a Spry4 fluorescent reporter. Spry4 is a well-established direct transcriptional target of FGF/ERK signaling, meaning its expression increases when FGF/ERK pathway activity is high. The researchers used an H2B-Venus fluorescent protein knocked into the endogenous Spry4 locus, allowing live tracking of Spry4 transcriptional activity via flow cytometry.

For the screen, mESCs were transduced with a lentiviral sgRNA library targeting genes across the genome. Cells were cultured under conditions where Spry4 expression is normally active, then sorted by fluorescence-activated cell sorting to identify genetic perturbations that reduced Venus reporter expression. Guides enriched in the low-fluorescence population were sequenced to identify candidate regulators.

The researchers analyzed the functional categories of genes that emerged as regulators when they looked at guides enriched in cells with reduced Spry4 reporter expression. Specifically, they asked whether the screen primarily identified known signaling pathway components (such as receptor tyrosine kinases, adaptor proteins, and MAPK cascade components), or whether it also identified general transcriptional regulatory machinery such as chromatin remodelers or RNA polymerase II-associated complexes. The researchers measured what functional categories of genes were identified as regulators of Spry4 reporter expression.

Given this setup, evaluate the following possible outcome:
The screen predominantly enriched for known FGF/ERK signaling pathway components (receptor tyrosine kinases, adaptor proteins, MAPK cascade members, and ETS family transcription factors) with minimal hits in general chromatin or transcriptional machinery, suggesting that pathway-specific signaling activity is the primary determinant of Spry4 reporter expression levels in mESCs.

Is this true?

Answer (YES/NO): NO